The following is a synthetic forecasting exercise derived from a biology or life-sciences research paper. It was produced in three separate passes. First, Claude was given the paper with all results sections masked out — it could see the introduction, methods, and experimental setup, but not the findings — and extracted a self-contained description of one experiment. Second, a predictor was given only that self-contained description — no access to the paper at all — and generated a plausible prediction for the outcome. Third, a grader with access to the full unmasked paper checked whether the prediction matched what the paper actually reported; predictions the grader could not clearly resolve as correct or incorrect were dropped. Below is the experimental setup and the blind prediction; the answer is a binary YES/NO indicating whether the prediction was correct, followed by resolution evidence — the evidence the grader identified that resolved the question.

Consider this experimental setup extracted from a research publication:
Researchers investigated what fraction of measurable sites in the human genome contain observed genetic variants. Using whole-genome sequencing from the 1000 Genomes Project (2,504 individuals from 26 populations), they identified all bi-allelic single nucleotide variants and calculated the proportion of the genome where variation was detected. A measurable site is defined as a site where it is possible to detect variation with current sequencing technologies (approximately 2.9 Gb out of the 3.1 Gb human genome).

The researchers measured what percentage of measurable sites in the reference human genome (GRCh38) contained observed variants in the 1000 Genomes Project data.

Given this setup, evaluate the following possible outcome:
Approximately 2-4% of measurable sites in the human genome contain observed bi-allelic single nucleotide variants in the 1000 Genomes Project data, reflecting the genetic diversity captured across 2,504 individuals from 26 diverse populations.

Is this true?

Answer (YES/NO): YES